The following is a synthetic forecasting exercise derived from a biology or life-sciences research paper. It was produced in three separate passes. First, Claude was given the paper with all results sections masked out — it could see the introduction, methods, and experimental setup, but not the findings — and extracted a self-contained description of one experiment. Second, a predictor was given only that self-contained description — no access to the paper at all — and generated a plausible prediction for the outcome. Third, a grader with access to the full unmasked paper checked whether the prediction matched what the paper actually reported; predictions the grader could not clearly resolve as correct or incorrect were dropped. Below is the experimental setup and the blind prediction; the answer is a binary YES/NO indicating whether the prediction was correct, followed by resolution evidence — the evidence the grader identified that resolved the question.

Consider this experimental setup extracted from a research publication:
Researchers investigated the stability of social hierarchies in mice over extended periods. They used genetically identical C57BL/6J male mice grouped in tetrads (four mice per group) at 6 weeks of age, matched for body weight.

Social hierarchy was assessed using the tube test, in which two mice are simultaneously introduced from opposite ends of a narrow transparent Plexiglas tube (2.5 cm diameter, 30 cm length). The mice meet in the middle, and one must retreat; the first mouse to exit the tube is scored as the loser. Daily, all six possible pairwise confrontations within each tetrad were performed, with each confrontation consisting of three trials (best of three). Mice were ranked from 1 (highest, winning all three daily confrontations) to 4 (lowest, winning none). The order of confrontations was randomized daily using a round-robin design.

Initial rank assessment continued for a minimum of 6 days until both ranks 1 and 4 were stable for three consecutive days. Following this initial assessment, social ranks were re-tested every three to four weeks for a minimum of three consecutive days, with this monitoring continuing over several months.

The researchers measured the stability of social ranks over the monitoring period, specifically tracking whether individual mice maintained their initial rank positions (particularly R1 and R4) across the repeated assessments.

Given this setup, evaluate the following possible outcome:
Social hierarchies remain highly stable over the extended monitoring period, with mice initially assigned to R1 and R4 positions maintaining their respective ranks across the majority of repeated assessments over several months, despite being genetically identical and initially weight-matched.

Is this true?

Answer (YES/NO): YES